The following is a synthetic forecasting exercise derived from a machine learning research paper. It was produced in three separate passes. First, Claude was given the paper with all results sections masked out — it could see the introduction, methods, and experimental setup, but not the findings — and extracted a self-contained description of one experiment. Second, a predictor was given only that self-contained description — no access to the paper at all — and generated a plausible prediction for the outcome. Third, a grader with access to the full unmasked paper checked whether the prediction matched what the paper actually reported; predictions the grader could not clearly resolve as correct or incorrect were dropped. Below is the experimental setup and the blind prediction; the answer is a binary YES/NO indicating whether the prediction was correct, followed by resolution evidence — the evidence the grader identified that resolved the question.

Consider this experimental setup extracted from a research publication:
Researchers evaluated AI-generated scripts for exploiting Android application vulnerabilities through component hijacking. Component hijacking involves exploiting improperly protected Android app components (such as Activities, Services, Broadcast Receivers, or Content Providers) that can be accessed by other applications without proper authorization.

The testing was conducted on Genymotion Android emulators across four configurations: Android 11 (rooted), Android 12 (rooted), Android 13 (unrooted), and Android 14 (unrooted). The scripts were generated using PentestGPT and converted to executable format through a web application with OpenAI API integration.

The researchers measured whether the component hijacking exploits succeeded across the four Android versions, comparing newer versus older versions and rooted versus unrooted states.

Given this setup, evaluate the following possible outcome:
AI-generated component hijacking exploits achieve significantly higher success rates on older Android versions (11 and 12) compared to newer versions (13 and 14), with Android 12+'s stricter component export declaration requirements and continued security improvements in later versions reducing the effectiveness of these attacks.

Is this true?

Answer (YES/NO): NO